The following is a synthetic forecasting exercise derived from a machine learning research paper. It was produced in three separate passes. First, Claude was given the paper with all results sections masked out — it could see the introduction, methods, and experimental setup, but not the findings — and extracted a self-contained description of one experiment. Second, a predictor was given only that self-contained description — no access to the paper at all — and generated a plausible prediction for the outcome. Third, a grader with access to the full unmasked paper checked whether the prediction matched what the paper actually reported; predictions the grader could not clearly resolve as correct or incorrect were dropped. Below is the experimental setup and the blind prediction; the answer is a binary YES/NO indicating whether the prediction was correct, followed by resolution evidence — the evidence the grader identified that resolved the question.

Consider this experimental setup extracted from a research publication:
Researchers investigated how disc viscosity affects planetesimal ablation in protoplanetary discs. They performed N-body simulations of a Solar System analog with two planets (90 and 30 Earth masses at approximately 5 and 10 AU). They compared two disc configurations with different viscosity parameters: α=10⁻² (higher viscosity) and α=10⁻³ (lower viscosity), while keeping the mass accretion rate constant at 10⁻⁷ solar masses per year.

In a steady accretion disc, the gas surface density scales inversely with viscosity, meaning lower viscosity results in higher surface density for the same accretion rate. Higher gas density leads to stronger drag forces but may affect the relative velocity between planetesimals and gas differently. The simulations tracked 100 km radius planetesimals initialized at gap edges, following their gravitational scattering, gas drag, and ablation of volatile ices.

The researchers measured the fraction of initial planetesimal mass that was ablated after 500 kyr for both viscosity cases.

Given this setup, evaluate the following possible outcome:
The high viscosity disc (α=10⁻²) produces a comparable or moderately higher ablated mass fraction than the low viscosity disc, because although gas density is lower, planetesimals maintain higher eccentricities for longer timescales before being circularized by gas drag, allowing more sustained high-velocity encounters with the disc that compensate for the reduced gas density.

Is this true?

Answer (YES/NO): NO